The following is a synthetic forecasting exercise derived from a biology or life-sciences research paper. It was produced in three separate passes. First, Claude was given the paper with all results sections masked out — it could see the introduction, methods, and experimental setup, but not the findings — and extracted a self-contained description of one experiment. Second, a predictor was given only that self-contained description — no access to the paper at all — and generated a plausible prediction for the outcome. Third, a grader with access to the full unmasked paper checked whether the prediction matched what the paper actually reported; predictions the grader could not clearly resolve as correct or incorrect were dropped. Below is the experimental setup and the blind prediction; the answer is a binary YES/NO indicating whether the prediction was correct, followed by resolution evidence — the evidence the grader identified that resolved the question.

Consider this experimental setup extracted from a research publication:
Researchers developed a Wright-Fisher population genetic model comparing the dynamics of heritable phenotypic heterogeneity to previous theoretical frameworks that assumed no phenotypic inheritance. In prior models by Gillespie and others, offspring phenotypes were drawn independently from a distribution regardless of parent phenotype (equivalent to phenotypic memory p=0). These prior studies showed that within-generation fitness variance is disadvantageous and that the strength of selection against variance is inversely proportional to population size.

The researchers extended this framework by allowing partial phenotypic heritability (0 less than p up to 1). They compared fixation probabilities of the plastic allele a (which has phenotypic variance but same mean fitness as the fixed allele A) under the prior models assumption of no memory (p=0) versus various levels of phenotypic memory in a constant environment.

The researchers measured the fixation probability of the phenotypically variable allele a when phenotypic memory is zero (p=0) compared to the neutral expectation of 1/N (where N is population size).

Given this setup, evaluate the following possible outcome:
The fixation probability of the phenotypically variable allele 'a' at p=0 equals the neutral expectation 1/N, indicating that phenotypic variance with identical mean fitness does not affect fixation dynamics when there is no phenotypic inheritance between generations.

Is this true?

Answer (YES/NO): YES